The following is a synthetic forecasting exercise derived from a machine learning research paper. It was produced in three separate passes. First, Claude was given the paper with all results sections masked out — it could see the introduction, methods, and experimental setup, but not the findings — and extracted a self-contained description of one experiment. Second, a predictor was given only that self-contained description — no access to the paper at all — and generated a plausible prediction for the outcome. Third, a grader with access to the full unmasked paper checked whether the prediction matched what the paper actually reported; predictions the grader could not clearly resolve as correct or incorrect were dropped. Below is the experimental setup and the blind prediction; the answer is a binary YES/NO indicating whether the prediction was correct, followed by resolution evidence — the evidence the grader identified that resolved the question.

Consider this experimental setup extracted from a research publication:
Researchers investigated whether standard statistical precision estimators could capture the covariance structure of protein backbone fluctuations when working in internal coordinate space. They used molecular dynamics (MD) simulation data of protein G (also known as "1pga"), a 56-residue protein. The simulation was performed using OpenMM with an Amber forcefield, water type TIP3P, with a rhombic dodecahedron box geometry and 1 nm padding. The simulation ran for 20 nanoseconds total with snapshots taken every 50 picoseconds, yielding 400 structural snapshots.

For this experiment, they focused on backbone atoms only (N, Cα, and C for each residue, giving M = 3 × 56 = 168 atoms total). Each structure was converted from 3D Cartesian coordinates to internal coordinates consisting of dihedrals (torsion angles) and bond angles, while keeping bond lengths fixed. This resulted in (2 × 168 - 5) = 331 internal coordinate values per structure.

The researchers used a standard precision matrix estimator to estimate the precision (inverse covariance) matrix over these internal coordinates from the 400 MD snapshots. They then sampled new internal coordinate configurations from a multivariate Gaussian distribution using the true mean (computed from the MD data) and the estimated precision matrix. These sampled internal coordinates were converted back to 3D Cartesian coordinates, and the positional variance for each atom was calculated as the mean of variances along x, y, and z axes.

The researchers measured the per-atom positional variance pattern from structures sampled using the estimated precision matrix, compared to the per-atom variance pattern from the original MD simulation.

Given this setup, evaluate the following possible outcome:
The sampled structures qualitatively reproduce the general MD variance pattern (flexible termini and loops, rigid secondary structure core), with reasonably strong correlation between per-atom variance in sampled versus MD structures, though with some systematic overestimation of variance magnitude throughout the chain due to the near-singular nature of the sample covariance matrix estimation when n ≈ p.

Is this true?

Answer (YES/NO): NO